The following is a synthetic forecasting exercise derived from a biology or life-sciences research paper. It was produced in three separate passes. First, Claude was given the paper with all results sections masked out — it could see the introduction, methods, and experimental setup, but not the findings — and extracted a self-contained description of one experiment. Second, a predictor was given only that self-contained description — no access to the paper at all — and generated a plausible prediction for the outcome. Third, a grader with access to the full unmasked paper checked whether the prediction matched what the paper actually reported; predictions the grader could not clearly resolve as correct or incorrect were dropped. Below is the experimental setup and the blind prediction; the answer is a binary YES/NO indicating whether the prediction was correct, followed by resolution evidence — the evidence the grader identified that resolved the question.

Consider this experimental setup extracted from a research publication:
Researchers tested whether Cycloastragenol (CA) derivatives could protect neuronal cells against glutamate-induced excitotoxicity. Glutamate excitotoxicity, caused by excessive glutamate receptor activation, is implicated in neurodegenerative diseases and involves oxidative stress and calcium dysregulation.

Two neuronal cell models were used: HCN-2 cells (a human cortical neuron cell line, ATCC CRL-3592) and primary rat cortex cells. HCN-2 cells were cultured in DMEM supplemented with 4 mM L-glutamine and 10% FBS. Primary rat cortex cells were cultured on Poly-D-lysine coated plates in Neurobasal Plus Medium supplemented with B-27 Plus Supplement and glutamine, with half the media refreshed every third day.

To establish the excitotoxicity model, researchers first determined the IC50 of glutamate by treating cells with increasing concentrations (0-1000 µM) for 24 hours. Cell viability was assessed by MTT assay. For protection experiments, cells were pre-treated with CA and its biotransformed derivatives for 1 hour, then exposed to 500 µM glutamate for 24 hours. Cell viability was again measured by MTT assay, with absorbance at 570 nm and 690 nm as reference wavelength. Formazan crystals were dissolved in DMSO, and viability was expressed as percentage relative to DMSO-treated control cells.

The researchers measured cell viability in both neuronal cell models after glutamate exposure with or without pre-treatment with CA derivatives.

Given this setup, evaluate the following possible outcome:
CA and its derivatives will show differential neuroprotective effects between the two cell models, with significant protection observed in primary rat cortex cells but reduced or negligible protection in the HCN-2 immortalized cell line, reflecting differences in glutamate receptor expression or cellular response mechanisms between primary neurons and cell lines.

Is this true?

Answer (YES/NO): NO